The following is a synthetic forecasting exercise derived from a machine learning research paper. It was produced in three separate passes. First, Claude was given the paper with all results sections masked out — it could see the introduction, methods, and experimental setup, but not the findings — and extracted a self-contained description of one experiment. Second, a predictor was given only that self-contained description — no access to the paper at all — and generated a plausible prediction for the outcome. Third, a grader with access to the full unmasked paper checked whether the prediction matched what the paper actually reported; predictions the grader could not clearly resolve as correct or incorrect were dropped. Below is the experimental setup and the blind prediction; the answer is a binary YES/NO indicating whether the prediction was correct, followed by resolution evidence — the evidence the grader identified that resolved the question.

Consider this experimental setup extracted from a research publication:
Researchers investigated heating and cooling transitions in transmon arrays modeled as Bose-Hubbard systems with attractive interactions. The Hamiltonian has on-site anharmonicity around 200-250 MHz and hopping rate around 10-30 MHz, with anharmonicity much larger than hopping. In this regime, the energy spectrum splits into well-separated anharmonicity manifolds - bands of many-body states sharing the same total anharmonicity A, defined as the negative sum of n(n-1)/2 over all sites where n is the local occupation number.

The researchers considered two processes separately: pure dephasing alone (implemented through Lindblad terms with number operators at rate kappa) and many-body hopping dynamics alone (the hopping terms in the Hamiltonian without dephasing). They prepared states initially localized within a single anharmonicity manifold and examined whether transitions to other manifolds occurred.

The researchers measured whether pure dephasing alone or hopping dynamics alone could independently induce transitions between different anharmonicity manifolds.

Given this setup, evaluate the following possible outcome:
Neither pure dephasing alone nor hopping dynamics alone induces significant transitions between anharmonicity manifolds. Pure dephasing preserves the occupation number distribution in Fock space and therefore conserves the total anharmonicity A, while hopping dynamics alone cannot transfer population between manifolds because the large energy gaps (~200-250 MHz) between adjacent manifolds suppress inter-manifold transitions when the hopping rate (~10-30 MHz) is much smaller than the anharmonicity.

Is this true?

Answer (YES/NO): YES